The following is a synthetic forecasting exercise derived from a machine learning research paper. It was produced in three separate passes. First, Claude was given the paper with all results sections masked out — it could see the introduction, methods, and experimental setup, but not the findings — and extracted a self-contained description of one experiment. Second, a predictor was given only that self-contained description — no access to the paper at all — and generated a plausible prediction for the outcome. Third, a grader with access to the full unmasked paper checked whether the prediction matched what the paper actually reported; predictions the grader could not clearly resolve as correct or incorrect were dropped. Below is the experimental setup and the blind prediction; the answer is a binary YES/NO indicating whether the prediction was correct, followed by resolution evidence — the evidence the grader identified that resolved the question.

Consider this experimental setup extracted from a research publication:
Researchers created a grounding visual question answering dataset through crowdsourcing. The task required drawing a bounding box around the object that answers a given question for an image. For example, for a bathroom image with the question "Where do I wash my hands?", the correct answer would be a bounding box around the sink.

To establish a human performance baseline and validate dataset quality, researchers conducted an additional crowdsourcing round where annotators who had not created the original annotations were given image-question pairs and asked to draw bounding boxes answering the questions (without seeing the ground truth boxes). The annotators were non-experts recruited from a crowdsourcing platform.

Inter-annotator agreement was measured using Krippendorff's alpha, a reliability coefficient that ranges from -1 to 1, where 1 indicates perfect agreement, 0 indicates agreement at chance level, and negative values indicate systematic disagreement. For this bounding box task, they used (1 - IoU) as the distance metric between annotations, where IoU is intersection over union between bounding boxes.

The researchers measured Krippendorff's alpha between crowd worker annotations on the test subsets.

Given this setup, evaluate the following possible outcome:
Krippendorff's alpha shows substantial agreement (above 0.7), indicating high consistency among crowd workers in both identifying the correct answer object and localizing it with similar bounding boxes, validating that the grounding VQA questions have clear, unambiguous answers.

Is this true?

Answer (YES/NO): NO